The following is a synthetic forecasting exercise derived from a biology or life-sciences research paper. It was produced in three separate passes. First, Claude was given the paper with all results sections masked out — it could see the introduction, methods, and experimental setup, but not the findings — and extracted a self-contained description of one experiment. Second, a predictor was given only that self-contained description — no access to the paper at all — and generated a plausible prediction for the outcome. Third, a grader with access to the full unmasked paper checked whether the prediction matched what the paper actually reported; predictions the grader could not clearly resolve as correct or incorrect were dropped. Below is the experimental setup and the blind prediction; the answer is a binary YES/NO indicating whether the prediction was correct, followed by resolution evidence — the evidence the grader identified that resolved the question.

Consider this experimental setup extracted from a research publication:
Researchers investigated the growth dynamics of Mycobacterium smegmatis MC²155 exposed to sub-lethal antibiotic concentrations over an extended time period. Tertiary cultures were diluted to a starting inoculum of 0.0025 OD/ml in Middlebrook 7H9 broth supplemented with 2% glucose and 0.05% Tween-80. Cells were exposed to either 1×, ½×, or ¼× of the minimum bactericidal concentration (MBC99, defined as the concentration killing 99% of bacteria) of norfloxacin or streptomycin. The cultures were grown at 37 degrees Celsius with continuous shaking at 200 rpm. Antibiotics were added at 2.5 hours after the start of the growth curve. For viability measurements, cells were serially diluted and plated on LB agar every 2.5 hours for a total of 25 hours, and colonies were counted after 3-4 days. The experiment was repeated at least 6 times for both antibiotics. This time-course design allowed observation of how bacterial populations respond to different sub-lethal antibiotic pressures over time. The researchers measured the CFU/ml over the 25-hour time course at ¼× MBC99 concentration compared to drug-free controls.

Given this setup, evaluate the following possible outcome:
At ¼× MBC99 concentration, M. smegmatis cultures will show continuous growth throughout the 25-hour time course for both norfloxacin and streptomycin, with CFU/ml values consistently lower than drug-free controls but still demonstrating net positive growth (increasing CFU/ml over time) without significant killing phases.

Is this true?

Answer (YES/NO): NO